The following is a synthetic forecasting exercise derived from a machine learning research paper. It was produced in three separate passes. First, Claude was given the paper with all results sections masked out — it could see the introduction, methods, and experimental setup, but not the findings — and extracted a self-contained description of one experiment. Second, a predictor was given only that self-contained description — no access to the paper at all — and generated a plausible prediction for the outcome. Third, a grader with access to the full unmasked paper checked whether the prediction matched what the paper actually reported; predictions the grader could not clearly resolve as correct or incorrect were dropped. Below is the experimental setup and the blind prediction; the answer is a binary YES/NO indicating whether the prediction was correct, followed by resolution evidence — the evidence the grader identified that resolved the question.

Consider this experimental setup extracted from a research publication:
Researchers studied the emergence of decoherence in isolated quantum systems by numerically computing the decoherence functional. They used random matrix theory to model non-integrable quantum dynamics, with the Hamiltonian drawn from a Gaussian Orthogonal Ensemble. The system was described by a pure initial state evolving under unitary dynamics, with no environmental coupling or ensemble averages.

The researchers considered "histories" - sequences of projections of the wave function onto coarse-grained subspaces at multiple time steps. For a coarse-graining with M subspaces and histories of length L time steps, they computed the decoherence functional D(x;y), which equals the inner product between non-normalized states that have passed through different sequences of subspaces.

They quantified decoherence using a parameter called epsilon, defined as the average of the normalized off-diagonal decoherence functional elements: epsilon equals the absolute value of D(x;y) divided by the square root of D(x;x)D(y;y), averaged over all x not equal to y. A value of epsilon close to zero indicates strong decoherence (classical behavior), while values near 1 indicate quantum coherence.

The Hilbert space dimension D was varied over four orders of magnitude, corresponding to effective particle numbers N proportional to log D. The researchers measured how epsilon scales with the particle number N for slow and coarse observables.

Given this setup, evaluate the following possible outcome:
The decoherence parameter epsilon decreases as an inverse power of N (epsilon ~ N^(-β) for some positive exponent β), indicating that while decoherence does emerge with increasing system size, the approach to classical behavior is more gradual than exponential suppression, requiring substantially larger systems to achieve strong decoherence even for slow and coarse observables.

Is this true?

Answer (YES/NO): NO